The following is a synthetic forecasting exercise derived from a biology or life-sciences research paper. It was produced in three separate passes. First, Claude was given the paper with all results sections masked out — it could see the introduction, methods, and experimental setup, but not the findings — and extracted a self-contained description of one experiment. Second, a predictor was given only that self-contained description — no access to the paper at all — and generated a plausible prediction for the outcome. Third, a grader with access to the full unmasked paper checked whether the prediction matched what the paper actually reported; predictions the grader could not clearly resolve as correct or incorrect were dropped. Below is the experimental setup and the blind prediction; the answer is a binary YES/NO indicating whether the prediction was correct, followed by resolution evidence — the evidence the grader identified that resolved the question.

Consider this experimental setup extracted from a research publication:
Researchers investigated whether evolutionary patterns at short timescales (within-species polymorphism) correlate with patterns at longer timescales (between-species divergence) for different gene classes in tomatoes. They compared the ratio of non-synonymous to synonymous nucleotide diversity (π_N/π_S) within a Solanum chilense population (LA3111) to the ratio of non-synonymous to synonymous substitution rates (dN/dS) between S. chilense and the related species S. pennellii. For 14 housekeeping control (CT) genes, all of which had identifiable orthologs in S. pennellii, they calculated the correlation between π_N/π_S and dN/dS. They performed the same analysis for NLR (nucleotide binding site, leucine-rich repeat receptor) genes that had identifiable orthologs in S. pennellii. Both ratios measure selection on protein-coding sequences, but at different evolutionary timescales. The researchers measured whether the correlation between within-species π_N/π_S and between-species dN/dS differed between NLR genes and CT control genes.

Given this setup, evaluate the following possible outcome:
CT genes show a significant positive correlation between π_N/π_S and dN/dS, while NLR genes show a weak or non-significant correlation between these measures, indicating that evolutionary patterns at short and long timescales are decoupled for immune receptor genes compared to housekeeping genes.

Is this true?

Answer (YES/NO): NO